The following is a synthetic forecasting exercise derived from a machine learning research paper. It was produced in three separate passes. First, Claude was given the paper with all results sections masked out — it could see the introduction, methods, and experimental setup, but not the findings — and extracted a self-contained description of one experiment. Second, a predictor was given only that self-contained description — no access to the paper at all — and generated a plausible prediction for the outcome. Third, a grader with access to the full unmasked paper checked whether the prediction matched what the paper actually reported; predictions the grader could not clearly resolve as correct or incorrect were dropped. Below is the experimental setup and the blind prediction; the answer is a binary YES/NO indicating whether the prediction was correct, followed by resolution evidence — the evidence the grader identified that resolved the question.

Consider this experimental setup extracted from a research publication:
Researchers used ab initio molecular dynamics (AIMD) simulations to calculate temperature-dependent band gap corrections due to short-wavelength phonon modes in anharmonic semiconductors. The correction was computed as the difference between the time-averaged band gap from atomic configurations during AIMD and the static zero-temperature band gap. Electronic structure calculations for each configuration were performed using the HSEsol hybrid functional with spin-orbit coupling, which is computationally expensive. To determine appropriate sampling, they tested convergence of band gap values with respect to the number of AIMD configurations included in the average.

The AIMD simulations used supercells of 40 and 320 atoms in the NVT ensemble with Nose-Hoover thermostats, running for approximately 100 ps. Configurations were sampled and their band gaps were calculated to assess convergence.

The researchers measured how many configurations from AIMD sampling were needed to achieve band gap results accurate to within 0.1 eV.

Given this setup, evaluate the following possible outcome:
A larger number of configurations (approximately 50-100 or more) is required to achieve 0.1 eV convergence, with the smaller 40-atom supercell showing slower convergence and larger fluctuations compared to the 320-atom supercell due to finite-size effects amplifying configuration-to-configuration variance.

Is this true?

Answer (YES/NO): NO